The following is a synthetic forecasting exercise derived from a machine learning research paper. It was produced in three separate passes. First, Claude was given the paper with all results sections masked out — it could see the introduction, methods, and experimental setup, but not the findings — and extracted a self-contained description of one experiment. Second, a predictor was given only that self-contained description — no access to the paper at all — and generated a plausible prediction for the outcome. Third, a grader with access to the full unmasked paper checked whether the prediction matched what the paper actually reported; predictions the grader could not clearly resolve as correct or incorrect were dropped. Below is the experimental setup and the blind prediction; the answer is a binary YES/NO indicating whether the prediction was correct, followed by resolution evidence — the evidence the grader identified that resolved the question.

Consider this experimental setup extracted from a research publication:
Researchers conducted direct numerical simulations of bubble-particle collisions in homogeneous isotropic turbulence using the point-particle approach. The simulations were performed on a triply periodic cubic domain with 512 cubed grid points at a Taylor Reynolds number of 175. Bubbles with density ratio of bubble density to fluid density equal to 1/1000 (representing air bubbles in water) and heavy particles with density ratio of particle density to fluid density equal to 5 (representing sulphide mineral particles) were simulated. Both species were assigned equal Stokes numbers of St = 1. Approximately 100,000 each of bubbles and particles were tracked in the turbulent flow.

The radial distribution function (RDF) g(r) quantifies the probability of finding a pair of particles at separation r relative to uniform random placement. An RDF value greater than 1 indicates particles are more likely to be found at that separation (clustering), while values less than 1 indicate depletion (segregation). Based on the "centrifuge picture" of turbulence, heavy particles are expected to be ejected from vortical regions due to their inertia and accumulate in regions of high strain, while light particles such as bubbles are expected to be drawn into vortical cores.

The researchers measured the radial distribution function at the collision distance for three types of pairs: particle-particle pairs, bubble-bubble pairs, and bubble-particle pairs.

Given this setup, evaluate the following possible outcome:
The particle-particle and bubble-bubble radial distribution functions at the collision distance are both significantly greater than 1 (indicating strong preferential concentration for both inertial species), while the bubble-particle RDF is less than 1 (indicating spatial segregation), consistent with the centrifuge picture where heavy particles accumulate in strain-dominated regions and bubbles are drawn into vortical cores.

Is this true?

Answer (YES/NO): YES